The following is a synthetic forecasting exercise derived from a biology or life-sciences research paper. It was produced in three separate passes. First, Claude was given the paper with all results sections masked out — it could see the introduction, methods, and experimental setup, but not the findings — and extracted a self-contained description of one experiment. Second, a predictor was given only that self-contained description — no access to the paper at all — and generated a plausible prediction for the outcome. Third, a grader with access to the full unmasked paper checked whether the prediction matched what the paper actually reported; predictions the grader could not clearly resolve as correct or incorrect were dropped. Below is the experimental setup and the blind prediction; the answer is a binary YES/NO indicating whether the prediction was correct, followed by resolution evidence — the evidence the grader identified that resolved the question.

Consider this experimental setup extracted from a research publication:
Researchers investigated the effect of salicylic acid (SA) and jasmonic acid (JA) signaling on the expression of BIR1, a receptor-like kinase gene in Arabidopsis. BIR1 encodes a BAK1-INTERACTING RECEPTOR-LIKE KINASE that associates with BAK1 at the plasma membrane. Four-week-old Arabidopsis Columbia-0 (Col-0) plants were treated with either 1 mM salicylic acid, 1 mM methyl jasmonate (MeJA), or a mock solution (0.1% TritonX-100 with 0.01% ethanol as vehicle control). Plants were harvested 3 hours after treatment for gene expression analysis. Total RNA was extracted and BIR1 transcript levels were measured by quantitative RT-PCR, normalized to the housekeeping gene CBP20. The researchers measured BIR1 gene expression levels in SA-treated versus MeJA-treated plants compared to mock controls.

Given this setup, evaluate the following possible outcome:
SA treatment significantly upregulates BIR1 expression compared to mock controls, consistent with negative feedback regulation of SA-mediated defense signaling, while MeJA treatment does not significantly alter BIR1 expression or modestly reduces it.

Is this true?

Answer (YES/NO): NO